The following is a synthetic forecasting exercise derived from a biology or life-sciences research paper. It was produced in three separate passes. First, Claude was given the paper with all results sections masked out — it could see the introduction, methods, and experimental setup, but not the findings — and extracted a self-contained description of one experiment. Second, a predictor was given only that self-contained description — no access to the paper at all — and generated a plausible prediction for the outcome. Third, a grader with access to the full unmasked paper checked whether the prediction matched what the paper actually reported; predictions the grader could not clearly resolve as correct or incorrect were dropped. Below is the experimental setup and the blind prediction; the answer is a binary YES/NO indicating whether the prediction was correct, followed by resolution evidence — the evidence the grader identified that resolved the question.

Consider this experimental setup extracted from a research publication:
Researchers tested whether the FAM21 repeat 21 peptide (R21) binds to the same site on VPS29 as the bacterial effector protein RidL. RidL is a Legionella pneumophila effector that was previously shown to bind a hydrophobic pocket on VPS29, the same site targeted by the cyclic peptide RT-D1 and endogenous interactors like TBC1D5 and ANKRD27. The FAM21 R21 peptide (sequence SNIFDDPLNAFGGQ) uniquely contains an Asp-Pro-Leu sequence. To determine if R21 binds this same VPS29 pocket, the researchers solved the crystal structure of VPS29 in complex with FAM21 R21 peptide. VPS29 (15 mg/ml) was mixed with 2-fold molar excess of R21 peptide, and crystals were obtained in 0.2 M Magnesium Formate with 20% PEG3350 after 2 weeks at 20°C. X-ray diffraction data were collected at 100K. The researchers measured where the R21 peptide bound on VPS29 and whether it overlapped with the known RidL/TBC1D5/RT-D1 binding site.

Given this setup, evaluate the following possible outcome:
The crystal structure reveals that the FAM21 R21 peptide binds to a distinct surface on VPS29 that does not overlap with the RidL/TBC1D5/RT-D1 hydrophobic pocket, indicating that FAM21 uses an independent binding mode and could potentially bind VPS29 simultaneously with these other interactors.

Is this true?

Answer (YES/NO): NO